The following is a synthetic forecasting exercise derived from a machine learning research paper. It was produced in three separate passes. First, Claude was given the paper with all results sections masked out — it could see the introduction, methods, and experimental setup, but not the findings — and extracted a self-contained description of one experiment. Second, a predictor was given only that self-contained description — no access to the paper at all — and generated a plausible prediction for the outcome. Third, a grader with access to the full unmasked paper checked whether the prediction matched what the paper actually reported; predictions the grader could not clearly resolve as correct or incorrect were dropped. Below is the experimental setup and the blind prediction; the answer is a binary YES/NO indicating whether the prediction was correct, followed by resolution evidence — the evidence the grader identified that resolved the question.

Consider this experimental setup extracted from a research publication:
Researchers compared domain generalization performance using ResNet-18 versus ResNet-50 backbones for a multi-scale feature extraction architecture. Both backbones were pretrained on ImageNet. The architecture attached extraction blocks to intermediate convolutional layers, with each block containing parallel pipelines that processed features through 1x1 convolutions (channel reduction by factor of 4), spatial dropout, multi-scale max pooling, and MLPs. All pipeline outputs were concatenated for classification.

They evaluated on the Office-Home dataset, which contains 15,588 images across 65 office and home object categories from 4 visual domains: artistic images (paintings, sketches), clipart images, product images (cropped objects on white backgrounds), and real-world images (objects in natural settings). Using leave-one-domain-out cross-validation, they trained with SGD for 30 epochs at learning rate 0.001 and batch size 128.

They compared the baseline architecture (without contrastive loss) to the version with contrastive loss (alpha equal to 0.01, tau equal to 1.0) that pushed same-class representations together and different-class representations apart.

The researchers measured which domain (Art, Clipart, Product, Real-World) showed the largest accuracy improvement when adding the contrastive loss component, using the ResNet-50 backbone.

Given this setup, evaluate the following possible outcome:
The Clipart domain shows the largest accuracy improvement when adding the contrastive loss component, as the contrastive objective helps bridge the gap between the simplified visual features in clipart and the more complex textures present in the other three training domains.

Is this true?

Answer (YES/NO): NO